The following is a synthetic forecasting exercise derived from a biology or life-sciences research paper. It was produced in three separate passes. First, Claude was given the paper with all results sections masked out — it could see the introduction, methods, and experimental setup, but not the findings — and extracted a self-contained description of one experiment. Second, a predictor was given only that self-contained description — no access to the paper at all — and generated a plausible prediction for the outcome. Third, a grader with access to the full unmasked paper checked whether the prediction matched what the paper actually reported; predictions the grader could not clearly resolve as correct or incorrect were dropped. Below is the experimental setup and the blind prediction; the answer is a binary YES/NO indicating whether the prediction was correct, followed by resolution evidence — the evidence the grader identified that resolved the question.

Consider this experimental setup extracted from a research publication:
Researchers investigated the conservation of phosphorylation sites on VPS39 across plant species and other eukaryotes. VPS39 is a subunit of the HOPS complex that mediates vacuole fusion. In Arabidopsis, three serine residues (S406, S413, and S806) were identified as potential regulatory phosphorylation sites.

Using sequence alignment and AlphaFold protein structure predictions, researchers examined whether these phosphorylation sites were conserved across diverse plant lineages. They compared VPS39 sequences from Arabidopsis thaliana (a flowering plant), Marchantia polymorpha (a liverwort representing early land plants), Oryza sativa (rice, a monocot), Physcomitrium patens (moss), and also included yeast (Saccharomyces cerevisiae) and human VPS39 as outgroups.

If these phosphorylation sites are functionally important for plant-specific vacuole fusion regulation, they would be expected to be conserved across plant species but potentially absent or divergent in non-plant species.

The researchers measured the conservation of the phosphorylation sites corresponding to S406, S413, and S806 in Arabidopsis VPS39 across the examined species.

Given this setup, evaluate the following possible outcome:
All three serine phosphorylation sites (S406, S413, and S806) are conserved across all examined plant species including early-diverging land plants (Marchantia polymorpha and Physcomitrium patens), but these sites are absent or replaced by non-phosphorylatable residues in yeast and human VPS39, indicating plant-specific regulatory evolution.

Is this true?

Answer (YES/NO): NO